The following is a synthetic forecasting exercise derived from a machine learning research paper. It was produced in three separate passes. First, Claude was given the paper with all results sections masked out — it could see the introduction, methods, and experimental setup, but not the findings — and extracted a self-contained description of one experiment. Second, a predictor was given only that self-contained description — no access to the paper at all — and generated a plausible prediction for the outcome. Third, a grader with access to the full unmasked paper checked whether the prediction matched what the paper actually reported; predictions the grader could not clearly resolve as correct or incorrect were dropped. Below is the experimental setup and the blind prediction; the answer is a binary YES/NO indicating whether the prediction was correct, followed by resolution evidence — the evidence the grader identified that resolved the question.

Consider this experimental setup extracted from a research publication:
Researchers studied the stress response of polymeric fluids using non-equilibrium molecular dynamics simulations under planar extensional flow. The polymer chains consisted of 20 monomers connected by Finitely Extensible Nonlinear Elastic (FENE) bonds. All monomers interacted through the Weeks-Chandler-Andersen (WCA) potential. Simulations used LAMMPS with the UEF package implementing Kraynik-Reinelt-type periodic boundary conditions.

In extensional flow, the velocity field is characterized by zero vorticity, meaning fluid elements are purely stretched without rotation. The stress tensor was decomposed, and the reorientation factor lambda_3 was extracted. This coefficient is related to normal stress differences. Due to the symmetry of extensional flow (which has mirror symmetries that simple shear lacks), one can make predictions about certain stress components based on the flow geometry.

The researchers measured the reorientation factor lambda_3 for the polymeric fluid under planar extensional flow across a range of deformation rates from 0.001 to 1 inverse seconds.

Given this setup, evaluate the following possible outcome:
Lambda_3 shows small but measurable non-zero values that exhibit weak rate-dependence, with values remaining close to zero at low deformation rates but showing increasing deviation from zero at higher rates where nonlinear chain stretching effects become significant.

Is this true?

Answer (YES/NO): NO